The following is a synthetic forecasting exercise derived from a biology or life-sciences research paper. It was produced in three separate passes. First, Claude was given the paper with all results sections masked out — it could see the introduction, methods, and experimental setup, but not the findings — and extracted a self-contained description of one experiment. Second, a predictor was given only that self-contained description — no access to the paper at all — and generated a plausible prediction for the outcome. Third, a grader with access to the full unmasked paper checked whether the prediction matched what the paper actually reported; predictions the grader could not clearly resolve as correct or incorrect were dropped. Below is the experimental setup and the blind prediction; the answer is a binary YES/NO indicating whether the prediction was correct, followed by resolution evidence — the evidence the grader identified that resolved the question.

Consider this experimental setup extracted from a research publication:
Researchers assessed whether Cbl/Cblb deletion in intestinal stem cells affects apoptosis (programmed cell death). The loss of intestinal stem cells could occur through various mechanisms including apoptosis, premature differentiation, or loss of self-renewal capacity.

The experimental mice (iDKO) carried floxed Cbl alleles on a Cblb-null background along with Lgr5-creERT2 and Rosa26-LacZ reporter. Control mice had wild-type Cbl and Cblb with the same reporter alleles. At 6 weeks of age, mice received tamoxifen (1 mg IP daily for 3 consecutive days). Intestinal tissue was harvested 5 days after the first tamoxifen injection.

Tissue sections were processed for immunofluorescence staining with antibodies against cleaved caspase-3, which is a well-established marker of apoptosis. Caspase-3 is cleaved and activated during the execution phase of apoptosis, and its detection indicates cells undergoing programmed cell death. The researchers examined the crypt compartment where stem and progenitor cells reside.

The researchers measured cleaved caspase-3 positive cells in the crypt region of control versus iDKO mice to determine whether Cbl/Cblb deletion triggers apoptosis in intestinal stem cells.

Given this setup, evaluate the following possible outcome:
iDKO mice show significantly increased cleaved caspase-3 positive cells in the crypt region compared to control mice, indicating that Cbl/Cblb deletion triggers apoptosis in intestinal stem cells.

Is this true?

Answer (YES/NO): NO